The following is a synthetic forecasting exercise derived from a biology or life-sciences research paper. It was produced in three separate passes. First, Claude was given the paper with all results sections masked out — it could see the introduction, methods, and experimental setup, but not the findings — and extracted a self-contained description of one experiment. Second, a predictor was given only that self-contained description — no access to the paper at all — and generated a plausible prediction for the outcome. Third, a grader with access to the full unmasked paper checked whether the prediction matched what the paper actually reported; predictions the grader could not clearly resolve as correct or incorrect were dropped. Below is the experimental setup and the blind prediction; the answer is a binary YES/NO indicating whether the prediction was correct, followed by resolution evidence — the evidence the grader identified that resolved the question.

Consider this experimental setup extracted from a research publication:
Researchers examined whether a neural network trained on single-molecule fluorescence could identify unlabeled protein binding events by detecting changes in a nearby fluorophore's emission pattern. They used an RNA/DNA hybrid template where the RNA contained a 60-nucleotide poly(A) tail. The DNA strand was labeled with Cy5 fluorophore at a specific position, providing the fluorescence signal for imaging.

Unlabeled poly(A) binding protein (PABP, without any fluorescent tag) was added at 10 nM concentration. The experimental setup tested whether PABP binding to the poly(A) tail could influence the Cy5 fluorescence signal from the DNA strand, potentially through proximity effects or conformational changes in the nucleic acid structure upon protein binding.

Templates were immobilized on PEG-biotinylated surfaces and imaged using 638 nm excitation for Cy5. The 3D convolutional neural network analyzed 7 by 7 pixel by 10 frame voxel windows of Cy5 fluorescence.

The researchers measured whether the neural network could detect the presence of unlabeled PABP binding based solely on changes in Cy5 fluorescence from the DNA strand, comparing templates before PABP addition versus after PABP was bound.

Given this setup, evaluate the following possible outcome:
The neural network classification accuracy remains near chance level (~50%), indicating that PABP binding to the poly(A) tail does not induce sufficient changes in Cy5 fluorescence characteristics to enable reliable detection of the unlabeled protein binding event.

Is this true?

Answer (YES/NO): NO